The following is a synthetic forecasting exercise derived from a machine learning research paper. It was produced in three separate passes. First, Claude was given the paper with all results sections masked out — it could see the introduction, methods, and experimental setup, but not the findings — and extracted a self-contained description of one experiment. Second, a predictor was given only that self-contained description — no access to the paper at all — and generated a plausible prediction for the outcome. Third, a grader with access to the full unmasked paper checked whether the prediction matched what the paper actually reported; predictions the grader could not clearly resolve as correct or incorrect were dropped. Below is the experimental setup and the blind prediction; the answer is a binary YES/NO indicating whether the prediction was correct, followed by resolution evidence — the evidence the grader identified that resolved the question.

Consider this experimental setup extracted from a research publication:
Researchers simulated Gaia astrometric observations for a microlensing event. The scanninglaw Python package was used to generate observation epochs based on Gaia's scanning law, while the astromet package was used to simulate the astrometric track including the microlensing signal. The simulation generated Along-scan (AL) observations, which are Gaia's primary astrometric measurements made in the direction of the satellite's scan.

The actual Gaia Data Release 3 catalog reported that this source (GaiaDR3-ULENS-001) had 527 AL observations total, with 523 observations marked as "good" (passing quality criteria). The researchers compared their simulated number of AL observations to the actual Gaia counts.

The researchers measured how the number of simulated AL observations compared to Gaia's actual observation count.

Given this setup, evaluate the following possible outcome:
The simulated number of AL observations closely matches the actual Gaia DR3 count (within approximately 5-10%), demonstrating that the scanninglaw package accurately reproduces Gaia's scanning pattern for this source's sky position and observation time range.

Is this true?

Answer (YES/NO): NO